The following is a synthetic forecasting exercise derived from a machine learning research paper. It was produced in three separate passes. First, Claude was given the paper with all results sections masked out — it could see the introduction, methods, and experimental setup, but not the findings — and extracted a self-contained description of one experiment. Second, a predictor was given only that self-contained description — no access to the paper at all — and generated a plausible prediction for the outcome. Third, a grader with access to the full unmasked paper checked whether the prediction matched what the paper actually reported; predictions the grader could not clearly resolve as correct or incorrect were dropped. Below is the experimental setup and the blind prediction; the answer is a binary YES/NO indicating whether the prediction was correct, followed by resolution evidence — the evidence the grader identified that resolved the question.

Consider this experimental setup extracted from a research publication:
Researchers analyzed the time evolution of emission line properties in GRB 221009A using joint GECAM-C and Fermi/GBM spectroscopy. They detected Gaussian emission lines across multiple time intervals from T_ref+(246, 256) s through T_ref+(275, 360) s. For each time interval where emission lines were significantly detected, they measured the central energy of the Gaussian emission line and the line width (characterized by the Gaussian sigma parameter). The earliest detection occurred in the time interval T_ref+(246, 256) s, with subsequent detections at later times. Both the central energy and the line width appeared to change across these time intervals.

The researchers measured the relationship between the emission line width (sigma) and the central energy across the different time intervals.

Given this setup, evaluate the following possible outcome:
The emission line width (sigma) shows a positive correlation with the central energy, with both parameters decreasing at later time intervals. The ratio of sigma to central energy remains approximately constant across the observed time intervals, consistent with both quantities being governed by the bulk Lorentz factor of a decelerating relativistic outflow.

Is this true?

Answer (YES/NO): YES